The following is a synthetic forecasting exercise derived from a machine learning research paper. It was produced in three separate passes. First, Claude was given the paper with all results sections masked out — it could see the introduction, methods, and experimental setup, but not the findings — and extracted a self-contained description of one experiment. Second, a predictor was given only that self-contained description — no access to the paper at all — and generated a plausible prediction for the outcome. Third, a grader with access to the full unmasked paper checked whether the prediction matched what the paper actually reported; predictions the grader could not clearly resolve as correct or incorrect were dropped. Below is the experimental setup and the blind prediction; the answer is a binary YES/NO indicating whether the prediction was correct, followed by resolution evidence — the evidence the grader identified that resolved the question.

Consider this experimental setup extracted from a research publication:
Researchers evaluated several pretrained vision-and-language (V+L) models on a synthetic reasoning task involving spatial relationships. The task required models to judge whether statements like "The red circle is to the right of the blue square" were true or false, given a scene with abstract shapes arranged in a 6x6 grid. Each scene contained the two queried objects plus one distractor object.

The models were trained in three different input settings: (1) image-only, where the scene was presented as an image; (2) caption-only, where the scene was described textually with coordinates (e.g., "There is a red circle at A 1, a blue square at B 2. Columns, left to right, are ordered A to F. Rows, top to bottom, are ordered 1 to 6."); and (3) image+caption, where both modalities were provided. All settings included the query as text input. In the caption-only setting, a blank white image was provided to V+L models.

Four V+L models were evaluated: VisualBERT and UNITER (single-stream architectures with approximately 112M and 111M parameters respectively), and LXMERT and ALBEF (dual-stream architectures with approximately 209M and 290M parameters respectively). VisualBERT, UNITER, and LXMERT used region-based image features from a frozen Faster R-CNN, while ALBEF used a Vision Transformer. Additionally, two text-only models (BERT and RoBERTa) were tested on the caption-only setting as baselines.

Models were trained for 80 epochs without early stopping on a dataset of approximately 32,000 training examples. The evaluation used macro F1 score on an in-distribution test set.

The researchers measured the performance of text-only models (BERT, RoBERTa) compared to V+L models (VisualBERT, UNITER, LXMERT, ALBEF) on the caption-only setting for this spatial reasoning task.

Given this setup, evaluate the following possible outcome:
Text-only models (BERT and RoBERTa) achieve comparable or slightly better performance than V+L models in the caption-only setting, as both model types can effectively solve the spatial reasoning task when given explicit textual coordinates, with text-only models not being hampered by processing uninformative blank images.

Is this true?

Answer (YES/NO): YES